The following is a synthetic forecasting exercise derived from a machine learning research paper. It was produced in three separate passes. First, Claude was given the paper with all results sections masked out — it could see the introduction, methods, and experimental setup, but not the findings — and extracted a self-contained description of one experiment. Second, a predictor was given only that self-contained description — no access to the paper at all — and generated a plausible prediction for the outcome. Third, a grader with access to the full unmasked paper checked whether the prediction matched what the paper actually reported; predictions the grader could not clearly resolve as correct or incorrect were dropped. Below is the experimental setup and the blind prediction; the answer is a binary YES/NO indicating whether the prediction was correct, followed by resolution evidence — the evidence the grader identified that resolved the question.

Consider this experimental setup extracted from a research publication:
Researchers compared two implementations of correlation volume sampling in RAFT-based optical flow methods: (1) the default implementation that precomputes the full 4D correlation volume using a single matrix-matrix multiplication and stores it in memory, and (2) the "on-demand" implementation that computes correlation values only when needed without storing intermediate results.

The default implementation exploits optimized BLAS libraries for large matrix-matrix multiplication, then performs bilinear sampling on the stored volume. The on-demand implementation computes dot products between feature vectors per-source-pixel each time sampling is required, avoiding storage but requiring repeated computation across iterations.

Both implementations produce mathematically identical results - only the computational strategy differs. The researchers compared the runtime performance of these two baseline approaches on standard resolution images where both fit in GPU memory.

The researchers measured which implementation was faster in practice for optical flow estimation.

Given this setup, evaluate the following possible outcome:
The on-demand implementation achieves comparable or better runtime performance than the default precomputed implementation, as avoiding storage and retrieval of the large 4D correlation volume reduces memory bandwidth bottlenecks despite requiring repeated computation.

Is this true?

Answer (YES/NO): NO